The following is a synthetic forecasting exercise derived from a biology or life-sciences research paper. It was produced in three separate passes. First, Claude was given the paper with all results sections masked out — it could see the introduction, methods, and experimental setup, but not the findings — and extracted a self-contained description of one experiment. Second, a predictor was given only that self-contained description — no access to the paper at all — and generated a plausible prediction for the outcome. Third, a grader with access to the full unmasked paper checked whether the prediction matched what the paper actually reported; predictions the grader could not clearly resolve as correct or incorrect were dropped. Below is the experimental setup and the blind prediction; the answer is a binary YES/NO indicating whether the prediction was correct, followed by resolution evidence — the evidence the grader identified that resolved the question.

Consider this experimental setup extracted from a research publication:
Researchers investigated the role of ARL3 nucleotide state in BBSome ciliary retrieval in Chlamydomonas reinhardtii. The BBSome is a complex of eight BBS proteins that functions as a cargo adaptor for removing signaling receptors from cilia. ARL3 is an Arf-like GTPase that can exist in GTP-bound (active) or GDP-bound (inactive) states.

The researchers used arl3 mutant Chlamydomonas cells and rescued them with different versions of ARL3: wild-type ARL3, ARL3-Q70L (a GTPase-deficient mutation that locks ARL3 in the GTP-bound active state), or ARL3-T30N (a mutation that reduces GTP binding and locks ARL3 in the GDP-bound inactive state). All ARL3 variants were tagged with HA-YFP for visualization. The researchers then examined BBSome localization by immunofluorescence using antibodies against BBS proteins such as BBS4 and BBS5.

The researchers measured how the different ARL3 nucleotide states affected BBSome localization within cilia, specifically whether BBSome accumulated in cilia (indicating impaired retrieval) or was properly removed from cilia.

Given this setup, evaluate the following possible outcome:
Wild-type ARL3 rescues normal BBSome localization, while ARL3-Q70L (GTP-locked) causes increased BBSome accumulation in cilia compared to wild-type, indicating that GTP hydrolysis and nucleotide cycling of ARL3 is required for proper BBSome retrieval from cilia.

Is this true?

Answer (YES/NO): NO